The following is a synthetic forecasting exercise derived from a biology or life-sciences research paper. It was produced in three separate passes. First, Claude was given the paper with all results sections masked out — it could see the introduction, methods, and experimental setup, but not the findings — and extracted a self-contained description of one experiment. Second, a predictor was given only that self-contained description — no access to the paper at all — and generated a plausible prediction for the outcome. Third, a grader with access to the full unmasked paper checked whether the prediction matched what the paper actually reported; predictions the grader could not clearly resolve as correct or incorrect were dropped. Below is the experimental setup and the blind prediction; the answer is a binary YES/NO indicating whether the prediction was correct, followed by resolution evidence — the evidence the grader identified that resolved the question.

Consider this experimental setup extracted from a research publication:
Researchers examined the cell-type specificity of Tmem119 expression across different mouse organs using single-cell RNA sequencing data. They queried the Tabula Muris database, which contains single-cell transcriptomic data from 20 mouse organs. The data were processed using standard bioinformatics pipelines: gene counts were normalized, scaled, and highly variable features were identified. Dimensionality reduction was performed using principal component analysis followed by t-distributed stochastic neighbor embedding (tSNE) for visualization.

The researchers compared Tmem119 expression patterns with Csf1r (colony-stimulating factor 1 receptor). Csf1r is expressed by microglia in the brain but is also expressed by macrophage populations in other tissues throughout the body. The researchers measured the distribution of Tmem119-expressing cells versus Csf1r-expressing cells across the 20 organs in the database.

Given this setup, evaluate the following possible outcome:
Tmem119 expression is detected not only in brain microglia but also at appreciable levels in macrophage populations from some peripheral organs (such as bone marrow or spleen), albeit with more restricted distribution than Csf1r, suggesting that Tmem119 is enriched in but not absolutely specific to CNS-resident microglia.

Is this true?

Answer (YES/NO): YES